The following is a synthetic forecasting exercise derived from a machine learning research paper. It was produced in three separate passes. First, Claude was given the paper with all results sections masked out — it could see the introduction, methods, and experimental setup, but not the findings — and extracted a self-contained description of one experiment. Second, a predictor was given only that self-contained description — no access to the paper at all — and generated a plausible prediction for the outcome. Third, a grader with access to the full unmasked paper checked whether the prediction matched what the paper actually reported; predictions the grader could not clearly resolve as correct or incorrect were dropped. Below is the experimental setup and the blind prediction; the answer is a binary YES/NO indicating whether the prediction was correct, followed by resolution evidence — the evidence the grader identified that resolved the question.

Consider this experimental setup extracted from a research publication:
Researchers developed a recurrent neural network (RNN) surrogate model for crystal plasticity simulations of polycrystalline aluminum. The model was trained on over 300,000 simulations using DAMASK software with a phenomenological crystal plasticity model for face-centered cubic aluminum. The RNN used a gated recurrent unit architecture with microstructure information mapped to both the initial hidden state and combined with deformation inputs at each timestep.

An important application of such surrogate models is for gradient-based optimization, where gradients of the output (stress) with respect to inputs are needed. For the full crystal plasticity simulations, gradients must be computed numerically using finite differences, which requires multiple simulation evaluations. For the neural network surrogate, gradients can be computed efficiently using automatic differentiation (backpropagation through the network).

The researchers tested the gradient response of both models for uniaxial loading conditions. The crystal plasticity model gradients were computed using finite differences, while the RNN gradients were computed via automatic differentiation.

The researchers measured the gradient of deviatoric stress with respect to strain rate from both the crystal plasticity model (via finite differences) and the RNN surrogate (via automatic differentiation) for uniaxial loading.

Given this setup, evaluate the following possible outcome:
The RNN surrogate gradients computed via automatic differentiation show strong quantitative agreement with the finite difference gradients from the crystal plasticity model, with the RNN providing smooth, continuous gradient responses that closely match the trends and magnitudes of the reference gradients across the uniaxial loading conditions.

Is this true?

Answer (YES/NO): NO